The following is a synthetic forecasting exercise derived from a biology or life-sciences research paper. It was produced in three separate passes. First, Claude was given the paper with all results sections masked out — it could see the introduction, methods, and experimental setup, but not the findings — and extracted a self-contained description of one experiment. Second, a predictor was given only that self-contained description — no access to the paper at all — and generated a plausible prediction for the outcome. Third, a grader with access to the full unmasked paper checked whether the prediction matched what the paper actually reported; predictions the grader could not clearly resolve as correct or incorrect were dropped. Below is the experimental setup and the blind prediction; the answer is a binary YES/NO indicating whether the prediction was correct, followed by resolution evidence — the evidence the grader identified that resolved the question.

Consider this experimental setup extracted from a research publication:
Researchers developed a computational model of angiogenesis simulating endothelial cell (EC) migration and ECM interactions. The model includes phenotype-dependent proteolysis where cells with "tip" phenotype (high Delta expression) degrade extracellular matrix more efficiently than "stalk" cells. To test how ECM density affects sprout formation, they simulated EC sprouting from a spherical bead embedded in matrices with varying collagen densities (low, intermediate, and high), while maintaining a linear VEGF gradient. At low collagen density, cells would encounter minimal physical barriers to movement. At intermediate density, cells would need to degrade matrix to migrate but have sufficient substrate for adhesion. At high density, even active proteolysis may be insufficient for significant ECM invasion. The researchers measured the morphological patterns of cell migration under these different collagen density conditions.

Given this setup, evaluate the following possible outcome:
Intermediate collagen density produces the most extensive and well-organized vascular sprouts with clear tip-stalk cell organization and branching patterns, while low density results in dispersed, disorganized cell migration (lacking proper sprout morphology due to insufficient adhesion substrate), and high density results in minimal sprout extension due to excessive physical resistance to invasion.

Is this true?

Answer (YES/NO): YES